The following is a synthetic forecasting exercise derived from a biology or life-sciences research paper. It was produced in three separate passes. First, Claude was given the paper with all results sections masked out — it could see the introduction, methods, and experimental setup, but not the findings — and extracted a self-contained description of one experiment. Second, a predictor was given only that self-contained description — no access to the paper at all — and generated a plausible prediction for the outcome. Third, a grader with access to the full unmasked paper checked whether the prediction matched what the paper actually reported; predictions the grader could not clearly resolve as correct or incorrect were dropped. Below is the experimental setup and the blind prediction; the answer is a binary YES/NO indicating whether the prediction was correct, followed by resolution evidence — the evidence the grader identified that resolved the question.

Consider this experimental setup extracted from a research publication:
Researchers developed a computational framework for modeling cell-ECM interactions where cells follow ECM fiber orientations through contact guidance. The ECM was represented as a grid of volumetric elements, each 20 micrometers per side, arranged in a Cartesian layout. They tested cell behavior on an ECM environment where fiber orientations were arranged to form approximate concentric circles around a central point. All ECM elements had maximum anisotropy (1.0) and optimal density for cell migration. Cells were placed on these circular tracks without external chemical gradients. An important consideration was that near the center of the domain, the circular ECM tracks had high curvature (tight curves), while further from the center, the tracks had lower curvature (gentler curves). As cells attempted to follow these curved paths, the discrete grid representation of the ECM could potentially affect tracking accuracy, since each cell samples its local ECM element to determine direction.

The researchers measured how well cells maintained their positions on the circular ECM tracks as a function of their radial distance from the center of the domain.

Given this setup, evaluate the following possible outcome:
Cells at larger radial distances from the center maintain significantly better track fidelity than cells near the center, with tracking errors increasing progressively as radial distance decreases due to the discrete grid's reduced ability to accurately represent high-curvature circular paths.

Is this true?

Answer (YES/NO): YES